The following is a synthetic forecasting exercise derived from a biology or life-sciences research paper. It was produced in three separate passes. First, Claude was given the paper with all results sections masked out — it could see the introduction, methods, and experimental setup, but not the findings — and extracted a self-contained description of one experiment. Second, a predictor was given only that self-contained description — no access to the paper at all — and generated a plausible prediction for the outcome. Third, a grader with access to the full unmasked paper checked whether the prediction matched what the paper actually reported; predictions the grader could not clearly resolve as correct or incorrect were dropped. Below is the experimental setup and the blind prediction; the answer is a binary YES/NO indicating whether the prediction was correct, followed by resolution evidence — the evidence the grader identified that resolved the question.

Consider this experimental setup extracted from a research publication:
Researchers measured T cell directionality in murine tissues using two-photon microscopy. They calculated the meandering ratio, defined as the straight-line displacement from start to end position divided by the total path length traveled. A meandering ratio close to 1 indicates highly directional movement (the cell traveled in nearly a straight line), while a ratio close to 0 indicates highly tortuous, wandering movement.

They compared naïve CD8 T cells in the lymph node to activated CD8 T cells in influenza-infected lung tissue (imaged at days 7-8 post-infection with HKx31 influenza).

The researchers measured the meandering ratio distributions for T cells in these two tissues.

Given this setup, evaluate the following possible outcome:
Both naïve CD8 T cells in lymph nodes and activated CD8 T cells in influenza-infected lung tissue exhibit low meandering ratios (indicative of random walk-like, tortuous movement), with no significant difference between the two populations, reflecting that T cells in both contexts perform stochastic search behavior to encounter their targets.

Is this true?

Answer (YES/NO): NO